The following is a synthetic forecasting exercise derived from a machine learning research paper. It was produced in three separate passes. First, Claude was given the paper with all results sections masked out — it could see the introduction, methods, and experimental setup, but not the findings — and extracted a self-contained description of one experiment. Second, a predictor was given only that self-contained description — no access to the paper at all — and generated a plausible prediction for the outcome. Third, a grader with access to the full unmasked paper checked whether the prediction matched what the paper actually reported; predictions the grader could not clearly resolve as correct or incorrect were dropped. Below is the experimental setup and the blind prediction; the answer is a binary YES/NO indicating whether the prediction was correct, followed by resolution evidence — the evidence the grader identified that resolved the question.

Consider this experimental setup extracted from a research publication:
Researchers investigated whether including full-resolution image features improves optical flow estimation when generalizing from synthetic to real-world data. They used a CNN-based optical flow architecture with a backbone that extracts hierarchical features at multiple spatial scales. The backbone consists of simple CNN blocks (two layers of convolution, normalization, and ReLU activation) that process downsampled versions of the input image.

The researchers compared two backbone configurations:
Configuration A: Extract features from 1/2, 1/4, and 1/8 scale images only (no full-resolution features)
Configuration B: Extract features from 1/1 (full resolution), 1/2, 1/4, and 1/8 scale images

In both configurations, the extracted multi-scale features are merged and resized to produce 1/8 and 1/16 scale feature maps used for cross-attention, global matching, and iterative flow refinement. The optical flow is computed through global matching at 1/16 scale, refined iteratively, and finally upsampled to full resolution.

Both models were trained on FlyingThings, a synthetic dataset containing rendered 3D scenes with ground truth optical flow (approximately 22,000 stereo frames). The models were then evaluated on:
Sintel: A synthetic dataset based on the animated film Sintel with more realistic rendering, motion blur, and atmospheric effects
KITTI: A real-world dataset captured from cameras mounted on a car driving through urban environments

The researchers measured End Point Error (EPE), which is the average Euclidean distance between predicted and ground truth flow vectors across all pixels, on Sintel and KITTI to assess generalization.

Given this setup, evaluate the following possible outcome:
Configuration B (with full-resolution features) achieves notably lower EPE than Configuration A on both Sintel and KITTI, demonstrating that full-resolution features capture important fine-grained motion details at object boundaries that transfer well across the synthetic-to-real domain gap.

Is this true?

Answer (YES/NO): NO